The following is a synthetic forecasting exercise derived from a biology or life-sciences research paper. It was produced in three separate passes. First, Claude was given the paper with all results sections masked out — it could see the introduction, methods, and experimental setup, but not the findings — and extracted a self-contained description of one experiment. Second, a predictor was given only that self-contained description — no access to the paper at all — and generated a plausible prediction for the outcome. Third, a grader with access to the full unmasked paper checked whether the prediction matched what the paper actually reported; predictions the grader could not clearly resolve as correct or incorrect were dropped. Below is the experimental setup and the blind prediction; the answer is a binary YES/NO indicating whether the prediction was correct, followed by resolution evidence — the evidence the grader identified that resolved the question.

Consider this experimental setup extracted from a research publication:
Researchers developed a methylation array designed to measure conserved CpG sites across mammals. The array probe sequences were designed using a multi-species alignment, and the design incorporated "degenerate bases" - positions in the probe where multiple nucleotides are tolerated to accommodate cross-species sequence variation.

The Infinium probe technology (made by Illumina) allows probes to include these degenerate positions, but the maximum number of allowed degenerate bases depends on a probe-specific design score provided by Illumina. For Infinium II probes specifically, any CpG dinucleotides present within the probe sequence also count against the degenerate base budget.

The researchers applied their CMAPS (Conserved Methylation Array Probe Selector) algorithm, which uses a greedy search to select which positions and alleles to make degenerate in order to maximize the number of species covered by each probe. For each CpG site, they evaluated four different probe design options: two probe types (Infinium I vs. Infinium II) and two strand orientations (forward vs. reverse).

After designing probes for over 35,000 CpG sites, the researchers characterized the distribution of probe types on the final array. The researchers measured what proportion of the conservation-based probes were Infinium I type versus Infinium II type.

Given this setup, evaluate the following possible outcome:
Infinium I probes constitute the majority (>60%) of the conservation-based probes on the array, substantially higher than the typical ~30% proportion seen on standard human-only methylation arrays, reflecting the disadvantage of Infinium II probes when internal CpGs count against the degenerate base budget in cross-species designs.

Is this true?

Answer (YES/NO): NO